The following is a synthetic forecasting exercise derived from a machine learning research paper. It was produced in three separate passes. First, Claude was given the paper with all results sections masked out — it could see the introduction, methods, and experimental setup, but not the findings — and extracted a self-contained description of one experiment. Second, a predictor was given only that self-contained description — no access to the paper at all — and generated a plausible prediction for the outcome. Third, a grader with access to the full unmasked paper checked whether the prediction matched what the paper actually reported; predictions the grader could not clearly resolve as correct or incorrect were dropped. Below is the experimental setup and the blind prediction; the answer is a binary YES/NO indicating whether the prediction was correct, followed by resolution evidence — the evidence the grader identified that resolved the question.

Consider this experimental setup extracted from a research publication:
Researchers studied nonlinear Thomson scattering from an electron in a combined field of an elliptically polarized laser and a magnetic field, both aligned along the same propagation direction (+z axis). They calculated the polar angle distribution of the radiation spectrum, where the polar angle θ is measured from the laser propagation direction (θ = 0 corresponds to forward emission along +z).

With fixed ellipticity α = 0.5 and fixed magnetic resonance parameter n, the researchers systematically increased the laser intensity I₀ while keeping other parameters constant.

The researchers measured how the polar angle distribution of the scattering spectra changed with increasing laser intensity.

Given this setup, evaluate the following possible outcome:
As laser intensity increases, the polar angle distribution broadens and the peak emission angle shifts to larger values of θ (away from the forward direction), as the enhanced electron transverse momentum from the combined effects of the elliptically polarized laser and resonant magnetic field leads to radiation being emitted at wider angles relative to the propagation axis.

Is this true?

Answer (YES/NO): NO